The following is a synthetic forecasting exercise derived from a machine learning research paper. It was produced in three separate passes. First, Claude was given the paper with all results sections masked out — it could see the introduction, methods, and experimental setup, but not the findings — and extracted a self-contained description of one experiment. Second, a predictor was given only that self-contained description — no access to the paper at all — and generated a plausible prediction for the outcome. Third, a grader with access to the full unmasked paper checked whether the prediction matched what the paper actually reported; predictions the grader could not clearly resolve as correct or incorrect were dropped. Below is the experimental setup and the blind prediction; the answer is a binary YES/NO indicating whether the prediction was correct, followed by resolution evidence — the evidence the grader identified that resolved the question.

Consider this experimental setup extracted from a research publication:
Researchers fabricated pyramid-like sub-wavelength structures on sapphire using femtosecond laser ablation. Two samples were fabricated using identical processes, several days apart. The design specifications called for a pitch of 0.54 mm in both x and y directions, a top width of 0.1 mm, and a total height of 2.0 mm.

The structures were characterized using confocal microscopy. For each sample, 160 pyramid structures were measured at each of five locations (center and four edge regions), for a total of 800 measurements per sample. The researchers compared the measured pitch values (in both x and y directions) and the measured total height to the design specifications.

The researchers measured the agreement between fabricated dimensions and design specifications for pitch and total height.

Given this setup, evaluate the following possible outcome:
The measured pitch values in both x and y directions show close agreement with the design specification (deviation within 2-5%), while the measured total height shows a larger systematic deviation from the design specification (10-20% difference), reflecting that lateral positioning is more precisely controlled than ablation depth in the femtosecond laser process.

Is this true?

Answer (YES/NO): NO